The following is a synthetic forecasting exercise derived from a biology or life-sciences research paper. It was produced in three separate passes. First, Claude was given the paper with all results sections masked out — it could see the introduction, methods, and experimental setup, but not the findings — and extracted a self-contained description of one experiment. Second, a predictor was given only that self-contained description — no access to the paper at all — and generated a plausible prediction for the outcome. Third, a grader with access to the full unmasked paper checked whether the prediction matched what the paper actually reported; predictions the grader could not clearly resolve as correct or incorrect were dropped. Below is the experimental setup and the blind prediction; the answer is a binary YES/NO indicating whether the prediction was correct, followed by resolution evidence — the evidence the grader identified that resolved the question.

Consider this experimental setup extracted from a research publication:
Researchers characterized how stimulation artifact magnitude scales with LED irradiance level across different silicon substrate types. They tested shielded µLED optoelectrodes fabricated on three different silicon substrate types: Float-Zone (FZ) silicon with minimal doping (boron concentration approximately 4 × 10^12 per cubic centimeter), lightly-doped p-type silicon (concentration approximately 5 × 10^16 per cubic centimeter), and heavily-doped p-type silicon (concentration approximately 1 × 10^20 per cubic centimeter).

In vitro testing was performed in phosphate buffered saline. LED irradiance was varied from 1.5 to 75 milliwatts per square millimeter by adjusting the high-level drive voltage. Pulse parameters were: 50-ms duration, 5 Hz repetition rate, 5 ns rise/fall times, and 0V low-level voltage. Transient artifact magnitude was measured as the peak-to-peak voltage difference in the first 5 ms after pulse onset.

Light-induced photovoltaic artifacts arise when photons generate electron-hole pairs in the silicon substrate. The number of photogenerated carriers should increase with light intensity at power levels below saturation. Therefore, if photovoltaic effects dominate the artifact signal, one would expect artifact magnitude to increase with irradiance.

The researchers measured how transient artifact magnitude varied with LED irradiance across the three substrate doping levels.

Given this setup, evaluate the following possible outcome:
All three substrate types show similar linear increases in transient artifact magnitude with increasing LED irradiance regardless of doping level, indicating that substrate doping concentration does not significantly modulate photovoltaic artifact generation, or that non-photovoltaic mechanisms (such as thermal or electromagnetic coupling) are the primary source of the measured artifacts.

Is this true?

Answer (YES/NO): NO